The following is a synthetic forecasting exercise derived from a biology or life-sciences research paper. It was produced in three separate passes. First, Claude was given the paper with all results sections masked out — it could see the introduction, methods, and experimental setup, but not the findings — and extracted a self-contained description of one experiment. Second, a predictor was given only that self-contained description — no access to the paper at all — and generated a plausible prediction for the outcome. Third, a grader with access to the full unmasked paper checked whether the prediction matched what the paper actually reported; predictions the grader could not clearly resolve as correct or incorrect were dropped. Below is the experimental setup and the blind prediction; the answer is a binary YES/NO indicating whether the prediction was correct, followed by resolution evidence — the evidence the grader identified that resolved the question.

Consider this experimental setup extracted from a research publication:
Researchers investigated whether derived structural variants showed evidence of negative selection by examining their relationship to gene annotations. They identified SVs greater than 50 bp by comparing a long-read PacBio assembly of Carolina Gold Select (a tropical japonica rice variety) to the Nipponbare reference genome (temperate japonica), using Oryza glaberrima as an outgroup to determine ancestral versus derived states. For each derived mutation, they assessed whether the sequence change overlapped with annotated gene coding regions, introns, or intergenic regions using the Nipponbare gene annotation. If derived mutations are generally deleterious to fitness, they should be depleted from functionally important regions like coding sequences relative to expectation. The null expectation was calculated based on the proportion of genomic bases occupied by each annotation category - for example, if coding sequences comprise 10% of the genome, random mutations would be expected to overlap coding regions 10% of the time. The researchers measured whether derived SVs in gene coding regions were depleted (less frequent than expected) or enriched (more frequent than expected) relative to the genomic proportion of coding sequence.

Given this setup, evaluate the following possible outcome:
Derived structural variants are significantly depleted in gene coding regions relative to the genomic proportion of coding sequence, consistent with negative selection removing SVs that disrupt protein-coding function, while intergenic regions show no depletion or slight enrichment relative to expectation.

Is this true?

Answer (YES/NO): NO